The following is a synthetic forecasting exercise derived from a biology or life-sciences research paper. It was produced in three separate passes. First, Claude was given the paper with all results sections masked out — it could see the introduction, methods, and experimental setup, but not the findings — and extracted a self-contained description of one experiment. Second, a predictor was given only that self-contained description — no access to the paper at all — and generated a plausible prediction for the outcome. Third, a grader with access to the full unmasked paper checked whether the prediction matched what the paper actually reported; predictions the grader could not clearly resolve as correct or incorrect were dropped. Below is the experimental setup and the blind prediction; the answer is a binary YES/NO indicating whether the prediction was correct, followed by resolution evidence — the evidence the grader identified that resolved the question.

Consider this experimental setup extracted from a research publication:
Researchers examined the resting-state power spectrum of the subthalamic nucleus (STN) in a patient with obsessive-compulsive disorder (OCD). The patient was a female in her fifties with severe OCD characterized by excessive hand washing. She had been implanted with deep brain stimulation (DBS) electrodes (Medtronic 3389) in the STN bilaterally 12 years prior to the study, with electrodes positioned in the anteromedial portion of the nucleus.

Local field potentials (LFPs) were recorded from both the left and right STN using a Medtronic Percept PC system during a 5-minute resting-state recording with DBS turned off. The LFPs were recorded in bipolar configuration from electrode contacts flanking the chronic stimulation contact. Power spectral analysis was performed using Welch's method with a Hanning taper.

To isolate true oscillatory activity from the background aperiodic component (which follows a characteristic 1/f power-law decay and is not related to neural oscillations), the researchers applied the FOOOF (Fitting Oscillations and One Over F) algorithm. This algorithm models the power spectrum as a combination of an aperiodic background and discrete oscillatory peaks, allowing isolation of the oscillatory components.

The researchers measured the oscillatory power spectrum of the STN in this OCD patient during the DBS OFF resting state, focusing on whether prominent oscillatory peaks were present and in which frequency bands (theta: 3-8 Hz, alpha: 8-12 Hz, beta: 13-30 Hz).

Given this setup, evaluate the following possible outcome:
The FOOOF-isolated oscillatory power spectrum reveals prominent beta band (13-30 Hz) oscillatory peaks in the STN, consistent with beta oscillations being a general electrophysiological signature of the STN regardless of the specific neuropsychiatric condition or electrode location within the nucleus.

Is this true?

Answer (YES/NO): YES